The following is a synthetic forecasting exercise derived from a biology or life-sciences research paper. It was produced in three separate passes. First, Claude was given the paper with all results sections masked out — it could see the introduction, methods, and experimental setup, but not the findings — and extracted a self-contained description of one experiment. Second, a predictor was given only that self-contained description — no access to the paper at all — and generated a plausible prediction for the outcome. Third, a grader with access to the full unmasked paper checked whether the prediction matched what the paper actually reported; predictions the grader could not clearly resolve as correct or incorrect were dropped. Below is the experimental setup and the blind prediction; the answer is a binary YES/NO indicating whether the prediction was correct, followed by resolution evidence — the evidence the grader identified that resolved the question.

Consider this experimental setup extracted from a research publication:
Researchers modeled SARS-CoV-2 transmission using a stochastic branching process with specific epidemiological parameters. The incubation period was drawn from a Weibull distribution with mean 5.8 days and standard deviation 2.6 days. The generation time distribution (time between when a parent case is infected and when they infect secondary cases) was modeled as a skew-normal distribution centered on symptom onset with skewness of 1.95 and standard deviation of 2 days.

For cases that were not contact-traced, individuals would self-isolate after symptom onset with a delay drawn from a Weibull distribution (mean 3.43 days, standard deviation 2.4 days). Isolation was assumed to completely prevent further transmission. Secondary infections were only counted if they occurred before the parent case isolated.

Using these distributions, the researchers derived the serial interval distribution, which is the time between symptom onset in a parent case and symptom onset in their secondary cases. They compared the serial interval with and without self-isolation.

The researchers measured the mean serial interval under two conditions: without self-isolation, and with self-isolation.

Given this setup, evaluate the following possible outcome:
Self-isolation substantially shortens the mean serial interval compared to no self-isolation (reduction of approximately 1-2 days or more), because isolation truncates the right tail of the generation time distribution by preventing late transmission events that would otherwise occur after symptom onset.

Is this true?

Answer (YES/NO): NO